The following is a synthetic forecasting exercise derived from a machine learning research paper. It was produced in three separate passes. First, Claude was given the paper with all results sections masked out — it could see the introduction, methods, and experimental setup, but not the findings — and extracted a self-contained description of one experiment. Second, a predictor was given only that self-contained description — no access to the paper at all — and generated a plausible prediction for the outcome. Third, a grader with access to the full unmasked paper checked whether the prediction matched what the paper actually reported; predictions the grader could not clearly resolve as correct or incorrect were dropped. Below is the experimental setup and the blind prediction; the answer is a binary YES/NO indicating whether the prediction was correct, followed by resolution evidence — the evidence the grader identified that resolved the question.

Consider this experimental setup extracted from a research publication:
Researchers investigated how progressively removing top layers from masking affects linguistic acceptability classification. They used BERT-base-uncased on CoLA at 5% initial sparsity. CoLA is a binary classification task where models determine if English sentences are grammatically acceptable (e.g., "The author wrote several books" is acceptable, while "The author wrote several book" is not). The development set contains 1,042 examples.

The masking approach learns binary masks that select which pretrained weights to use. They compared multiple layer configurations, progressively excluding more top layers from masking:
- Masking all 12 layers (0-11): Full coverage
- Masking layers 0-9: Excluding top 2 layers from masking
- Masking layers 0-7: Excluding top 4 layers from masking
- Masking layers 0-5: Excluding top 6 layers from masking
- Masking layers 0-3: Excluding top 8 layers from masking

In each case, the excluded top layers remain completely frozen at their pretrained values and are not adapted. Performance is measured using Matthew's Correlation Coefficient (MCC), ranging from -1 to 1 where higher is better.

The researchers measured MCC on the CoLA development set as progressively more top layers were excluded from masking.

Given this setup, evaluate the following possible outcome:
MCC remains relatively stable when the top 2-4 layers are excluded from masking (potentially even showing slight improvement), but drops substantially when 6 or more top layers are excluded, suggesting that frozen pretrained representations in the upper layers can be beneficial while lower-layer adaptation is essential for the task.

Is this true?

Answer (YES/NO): NO